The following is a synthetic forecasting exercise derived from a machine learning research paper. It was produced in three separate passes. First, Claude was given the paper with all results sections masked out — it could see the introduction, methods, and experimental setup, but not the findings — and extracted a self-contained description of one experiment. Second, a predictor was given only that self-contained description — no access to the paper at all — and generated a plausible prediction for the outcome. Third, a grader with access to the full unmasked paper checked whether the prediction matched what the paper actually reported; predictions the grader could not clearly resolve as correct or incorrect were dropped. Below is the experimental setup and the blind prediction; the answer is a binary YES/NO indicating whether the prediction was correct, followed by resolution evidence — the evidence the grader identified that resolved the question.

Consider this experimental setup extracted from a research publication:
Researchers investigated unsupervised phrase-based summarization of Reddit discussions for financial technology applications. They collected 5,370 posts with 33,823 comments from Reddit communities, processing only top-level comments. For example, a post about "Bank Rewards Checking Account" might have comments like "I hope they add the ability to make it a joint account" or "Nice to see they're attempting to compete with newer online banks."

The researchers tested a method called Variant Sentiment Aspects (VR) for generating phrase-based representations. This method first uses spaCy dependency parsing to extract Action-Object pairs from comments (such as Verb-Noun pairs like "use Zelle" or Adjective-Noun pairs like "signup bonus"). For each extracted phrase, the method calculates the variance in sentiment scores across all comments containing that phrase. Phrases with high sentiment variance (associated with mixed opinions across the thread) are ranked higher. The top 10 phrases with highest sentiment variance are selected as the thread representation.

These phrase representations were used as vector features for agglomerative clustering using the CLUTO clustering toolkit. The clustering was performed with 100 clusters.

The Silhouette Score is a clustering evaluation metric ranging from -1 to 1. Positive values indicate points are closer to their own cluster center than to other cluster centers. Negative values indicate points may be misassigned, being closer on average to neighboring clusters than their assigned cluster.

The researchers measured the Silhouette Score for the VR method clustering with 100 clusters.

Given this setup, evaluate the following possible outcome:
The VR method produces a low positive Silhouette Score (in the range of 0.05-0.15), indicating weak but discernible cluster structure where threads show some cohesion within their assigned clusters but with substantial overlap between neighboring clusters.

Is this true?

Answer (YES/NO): NO